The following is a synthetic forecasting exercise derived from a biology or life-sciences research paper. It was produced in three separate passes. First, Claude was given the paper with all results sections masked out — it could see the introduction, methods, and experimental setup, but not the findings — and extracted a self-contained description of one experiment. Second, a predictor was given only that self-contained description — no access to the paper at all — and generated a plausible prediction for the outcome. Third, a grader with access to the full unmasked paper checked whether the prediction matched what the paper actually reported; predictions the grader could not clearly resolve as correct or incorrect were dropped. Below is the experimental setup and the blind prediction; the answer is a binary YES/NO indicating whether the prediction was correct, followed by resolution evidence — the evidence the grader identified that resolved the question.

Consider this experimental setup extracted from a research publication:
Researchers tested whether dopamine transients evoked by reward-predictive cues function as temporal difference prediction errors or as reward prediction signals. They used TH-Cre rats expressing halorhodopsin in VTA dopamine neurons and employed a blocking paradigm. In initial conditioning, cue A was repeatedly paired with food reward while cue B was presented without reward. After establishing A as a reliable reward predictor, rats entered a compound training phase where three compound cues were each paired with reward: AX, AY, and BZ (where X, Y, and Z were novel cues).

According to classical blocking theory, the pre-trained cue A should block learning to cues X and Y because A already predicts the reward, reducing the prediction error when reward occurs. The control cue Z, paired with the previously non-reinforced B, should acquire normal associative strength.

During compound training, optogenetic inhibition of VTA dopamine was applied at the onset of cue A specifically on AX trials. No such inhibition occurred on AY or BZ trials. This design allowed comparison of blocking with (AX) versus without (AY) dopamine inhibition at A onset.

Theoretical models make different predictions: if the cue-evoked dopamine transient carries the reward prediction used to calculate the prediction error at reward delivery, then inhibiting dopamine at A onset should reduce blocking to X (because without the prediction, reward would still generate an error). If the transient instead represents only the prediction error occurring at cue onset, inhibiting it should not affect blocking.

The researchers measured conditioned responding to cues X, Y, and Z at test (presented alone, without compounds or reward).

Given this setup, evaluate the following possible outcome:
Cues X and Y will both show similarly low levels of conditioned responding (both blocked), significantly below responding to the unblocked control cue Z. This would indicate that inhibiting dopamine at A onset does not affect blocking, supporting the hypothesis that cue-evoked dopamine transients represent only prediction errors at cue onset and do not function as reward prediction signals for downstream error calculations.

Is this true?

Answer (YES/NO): YES